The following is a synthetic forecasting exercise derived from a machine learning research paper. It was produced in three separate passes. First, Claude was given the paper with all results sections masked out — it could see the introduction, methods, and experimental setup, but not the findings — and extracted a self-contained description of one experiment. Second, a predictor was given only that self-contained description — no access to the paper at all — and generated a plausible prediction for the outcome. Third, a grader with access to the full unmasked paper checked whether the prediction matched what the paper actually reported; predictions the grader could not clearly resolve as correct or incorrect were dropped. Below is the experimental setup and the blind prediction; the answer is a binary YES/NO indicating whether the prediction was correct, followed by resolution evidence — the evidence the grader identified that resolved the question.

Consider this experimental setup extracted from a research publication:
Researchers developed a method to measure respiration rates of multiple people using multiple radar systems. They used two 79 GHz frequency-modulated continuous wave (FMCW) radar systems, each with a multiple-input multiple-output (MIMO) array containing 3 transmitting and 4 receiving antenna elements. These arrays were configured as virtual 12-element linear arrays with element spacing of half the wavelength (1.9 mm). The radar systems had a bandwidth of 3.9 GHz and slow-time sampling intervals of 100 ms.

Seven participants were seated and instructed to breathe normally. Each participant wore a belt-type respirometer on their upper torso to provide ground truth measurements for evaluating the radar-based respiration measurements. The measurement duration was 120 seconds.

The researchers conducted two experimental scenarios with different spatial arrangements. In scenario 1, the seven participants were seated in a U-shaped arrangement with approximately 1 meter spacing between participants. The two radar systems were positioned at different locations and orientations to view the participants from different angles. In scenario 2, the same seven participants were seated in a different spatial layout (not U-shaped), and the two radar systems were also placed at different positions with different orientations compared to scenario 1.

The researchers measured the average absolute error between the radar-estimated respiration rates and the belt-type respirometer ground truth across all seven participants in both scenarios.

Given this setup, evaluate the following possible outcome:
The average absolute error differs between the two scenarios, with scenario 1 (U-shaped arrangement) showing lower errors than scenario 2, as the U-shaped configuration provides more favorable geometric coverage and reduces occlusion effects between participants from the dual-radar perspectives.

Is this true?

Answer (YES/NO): YES